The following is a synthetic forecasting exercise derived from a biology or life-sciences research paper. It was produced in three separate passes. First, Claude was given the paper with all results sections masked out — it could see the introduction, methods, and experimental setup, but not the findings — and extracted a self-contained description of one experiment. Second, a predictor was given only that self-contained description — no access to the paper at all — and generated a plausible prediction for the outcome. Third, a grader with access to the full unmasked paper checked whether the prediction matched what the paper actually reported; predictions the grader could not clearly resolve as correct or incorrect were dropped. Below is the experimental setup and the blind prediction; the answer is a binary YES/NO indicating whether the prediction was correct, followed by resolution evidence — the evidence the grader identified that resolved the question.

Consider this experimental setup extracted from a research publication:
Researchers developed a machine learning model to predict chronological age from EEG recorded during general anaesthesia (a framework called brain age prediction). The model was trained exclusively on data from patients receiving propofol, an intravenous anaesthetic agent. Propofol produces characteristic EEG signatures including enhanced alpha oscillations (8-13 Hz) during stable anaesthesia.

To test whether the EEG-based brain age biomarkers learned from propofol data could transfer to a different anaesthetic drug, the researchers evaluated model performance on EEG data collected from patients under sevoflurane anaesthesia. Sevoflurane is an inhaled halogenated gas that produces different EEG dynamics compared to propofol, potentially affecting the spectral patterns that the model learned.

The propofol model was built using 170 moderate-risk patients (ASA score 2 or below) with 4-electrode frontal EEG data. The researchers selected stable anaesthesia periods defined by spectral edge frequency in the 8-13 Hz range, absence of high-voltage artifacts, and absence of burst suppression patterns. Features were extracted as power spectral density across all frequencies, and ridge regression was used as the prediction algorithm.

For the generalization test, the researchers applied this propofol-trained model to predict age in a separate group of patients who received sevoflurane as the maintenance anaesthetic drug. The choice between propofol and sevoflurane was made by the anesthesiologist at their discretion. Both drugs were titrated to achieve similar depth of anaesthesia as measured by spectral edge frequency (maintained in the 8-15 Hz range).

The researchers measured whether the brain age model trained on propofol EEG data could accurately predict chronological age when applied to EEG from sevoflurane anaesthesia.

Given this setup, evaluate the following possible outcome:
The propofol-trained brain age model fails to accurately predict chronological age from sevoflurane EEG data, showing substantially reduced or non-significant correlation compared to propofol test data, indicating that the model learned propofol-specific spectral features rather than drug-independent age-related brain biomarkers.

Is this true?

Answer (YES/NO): YES